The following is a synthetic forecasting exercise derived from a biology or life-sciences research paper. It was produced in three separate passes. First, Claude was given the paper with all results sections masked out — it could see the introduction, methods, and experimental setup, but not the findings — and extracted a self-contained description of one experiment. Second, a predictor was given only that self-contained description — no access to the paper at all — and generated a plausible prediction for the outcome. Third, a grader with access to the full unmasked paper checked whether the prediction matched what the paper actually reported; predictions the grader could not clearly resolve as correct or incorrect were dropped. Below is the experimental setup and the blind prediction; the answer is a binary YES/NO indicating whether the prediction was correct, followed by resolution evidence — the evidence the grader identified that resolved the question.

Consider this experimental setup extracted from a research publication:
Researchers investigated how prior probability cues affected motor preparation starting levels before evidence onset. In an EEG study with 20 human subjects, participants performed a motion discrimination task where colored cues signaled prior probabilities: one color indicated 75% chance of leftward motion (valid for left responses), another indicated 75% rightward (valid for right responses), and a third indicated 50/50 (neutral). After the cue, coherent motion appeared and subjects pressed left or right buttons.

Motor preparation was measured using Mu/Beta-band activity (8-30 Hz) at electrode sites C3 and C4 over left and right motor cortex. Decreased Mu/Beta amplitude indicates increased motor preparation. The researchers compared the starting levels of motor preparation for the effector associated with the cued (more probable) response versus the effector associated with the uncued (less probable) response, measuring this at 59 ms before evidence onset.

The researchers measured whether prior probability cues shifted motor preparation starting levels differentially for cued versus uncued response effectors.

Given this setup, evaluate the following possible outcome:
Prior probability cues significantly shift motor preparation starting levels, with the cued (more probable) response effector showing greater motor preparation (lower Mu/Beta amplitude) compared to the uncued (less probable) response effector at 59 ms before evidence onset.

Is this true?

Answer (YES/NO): YES